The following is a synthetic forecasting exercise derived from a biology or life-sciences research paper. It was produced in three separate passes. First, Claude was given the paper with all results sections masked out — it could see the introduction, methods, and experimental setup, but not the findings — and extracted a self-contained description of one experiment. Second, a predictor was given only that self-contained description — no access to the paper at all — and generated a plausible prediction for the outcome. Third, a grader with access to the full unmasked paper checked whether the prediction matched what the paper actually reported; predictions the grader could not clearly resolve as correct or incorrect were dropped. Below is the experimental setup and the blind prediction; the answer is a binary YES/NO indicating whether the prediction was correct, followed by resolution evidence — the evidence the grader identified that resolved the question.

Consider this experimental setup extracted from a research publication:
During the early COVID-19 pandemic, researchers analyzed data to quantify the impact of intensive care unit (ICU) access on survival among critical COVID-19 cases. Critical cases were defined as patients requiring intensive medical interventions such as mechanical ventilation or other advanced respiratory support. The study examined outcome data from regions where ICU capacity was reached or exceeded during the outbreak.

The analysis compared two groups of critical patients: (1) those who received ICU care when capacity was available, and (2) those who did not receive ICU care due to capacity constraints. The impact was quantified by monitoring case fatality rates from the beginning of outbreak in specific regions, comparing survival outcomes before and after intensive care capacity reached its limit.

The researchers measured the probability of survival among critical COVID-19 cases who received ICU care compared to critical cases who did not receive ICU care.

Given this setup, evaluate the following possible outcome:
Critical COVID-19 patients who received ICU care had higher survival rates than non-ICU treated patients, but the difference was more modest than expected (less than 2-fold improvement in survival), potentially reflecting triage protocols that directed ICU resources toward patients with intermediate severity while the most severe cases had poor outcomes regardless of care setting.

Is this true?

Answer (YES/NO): NO